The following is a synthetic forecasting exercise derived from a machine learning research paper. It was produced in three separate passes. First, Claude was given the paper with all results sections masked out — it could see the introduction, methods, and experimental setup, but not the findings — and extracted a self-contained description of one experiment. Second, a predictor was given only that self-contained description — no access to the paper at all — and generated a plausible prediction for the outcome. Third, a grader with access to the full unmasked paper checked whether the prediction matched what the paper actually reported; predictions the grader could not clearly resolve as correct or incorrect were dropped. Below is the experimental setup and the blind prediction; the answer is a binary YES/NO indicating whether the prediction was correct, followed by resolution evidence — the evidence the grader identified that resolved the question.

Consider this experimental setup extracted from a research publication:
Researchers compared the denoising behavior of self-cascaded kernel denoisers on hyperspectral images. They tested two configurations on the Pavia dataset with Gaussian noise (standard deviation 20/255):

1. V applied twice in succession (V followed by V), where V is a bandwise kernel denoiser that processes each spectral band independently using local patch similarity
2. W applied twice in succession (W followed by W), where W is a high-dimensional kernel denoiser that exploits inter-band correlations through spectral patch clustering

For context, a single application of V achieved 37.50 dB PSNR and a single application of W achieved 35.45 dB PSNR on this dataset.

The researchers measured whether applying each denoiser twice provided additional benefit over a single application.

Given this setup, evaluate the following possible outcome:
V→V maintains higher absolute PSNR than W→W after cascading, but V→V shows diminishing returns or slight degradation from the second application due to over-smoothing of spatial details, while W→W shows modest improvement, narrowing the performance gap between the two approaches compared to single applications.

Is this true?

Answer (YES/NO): YES